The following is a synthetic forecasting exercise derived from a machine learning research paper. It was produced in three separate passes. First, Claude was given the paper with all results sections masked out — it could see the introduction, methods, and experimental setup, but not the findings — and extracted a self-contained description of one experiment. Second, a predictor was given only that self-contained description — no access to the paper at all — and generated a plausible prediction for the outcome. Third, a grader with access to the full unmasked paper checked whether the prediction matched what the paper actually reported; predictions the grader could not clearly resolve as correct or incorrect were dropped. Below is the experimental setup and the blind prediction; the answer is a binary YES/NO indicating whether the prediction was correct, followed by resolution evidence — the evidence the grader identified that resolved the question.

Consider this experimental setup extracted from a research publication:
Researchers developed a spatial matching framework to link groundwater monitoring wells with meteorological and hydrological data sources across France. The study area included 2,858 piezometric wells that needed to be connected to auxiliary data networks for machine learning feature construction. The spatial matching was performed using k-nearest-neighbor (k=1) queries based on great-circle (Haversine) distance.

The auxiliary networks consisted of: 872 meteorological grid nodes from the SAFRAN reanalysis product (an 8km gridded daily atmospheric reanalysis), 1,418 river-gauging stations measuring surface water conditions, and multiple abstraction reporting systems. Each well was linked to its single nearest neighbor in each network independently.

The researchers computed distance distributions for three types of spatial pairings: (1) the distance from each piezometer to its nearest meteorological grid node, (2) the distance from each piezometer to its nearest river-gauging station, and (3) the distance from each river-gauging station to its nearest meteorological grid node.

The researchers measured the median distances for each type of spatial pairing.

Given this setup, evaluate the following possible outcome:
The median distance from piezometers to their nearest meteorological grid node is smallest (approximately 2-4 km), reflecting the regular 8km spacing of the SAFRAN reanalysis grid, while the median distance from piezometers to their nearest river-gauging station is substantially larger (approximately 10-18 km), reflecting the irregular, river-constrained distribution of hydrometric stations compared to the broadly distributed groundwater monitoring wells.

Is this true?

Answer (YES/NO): NO